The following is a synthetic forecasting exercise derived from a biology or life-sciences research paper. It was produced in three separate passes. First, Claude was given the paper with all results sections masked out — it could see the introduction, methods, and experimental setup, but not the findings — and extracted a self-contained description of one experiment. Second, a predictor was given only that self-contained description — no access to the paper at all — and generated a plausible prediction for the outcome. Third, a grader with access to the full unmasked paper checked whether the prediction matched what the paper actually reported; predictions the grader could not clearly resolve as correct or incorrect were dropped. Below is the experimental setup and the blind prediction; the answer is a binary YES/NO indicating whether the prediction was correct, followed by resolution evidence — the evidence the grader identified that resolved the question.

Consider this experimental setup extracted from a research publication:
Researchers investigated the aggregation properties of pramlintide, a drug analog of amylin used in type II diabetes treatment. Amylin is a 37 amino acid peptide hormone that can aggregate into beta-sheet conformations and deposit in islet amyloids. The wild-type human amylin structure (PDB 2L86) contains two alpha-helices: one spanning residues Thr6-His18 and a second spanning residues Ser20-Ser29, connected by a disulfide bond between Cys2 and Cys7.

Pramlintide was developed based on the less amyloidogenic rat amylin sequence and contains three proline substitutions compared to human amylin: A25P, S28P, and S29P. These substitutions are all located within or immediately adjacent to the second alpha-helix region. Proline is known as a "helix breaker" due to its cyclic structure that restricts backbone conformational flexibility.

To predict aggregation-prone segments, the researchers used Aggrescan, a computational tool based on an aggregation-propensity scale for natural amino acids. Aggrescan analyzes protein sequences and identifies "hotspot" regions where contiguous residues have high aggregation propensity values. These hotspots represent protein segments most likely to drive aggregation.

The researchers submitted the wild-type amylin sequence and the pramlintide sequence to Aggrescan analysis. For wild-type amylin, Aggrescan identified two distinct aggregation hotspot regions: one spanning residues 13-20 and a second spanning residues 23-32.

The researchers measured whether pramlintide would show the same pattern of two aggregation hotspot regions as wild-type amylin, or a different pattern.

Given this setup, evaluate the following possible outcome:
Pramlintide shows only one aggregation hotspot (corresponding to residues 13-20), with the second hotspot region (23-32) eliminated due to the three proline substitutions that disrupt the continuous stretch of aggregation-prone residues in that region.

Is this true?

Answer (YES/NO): YES